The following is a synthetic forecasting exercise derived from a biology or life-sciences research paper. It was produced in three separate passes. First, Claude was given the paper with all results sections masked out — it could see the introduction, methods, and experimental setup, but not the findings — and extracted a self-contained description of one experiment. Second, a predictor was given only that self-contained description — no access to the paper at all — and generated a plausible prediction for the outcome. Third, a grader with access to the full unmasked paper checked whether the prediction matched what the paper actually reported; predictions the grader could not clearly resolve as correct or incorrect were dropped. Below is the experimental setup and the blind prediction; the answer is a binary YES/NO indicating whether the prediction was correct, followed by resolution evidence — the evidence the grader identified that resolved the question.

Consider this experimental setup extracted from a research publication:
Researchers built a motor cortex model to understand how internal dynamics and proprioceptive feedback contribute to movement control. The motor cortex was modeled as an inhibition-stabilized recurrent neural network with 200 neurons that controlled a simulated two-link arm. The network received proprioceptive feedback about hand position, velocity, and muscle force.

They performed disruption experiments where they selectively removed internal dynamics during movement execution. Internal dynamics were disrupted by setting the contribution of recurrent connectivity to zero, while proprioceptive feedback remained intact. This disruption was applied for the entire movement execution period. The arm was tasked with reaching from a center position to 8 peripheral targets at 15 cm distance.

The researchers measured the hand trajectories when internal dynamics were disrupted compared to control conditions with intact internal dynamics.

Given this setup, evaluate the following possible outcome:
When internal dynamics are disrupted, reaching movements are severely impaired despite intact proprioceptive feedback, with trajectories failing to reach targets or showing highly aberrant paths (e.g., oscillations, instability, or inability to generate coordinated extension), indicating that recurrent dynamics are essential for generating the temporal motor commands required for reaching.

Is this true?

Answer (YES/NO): YES